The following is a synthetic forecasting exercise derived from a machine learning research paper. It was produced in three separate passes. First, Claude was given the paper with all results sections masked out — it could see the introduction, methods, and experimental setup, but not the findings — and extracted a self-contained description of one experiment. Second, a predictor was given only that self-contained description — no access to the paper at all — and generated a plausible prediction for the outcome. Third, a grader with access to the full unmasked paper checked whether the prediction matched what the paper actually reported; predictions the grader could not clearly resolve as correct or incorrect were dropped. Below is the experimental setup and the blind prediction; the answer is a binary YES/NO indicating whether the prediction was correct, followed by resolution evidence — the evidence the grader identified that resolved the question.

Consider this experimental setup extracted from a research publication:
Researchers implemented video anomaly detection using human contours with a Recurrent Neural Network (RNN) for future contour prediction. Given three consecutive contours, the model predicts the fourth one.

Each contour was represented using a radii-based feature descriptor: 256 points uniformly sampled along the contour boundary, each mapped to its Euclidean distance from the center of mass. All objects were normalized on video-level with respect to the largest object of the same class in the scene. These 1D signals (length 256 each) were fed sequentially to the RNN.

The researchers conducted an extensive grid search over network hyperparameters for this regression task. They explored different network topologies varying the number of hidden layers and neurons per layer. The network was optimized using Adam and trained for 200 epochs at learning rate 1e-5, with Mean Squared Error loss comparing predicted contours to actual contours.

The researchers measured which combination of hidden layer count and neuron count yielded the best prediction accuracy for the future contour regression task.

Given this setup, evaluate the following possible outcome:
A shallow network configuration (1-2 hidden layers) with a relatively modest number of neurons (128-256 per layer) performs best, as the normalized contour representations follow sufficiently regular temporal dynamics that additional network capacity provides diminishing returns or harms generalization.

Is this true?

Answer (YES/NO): NO